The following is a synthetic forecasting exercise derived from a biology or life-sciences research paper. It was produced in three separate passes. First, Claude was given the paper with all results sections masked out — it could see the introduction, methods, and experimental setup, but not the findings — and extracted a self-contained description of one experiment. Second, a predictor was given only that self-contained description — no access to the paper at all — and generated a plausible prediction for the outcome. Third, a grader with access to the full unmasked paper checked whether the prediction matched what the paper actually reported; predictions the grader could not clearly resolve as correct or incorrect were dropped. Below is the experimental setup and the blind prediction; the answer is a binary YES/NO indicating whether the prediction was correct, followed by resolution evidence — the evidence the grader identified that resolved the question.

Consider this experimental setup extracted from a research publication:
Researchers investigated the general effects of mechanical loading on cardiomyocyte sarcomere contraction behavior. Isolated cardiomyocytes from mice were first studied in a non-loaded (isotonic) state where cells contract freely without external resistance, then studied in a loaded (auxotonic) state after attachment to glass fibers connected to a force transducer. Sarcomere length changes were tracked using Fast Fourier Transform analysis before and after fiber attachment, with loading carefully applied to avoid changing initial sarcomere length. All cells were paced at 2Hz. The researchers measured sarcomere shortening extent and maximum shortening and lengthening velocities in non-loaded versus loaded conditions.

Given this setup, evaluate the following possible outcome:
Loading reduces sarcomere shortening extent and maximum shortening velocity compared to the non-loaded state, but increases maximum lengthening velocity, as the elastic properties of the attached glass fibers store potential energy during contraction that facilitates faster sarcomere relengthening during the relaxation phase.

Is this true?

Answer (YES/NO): NO